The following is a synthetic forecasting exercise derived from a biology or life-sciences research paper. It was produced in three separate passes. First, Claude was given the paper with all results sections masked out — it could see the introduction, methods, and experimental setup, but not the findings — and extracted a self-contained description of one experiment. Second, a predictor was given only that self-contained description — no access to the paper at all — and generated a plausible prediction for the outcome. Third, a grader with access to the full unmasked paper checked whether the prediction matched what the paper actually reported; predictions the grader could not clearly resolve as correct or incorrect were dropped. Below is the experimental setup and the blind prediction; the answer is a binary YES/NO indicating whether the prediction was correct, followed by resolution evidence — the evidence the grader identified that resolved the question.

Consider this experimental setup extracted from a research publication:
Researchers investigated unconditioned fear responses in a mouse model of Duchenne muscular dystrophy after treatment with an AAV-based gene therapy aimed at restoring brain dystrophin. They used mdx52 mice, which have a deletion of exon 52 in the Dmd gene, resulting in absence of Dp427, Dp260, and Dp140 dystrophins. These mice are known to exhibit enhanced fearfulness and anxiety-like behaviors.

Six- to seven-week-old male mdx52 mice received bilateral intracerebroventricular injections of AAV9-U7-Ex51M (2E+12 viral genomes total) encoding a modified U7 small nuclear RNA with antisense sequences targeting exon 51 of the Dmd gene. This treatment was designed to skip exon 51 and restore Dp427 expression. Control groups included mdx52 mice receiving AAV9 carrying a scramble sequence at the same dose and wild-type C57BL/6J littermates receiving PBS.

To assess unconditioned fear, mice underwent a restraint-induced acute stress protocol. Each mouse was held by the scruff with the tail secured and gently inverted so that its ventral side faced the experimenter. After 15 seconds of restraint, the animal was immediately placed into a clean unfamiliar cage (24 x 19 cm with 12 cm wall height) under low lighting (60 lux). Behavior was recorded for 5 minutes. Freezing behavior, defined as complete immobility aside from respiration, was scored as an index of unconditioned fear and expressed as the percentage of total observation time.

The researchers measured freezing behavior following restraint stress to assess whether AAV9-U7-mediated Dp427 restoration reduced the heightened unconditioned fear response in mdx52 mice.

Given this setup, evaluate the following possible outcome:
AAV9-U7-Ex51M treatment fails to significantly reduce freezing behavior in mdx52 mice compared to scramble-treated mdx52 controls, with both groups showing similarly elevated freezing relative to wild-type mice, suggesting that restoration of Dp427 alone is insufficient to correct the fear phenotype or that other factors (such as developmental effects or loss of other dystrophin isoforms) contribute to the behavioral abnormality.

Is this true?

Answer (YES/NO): YES